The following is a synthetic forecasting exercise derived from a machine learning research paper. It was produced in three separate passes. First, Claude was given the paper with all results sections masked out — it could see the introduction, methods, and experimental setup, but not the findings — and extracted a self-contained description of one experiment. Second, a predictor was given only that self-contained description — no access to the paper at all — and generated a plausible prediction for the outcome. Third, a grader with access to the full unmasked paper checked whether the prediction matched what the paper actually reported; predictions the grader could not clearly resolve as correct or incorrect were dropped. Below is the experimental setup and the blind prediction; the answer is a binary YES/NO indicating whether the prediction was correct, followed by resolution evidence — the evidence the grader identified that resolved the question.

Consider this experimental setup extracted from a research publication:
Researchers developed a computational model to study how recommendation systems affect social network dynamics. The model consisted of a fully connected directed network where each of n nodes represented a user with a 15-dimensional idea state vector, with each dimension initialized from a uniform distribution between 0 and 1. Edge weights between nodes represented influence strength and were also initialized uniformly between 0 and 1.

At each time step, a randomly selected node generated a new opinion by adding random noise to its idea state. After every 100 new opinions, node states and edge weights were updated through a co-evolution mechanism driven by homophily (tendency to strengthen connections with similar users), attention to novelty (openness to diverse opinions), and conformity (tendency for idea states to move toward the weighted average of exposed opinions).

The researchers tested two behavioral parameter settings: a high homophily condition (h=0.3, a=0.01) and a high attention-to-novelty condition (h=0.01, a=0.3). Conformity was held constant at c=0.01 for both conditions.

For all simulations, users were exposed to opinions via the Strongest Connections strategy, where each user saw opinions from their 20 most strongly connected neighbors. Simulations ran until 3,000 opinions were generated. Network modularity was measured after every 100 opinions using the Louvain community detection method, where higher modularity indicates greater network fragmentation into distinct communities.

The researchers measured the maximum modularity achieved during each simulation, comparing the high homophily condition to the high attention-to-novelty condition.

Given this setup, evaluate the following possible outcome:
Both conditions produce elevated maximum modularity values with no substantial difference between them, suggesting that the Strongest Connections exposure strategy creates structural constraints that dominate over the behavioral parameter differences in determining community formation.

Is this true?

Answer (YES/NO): NO